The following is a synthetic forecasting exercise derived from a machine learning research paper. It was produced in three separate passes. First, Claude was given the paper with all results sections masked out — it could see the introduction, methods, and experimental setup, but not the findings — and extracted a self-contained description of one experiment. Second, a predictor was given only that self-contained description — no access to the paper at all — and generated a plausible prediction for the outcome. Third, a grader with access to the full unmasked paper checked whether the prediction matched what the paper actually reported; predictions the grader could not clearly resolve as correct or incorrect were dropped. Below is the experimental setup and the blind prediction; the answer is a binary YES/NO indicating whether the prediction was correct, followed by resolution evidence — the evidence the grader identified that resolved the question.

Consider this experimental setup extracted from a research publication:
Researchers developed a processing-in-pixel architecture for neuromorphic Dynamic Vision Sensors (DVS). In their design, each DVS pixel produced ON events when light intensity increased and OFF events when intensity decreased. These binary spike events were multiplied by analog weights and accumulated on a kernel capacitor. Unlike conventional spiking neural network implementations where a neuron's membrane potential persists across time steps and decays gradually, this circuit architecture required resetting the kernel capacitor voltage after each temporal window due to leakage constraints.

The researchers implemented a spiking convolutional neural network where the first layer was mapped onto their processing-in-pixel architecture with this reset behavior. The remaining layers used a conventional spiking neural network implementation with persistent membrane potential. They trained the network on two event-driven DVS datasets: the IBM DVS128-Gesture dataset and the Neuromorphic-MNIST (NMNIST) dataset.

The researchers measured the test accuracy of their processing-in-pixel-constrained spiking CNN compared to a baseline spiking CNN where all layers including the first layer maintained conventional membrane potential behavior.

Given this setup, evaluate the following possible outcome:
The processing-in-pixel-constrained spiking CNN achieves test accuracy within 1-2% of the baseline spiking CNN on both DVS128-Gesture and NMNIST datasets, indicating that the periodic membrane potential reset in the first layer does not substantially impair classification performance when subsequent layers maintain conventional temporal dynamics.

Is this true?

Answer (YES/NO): NO